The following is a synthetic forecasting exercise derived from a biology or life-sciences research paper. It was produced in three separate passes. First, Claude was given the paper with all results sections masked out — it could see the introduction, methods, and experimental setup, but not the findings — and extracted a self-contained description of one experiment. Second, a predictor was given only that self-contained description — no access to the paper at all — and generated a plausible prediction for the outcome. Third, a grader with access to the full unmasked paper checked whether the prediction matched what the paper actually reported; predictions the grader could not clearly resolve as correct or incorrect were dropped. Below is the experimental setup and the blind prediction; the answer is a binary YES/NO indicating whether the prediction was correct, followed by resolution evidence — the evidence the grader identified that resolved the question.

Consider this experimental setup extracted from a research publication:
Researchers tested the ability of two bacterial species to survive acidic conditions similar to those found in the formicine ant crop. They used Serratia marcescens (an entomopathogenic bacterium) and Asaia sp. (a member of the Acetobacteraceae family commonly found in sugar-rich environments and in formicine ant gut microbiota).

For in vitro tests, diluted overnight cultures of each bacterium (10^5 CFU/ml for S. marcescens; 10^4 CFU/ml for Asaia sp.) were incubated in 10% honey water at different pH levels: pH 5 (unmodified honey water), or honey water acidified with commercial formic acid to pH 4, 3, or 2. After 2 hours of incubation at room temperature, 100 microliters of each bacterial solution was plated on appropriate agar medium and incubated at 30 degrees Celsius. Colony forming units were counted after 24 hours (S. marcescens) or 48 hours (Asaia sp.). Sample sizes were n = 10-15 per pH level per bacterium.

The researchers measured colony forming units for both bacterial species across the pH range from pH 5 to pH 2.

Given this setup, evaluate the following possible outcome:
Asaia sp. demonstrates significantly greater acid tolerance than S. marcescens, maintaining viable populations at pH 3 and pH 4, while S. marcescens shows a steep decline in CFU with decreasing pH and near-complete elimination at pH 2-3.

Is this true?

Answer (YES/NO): YES